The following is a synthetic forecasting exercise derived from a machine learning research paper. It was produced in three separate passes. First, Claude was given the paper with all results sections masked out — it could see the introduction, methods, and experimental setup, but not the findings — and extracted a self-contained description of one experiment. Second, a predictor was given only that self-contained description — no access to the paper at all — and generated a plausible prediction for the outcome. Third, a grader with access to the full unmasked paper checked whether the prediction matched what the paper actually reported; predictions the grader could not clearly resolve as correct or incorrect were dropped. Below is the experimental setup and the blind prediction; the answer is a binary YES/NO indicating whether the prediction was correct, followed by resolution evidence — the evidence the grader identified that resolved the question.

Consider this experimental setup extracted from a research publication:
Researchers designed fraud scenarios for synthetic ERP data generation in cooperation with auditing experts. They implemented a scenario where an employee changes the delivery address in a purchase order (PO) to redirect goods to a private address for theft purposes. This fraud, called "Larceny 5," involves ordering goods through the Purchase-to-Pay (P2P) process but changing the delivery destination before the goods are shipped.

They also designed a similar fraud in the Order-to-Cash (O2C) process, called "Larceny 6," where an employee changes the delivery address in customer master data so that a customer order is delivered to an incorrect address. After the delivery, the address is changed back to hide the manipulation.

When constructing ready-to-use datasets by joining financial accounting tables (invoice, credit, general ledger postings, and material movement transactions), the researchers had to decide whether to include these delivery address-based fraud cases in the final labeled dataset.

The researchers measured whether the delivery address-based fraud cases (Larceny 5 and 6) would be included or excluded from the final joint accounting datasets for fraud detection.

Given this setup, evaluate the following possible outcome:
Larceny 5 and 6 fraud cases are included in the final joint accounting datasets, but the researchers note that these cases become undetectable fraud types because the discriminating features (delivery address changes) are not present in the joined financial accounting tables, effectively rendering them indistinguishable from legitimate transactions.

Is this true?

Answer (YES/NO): NO